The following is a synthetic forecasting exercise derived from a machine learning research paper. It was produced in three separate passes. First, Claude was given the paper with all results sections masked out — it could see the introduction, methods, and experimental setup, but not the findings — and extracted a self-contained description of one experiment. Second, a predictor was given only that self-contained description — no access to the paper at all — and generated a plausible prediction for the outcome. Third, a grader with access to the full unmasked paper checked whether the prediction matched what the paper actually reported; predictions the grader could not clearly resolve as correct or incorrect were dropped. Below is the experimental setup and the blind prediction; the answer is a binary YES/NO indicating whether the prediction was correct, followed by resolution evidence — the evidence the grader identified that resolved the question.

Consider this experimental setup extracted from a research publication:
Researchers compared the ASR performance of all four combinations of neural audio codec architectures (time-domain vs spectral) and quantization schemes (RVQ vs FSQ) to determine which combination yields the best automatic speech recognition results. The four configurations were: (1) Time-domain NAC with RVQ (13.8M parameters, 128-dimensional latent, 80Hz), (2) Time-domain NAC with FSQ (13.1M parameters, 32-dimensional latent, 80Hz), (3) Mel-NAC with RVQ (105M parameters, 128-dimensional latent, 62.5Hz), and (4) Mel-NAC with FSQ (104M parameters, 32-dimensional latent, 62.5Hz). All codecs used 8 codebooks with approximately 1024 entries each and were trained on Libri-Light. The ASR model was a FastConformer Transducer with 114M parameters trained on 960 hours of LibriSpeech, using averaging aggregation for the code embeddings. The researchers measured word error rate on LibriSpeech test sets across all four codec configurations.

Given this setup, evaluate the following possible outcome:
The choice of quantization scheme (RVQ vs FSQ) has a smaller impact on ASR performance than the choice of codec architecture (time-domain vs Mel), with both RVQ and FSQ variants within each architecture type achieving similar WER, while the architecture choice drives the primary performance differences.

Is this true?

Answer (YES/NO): NO